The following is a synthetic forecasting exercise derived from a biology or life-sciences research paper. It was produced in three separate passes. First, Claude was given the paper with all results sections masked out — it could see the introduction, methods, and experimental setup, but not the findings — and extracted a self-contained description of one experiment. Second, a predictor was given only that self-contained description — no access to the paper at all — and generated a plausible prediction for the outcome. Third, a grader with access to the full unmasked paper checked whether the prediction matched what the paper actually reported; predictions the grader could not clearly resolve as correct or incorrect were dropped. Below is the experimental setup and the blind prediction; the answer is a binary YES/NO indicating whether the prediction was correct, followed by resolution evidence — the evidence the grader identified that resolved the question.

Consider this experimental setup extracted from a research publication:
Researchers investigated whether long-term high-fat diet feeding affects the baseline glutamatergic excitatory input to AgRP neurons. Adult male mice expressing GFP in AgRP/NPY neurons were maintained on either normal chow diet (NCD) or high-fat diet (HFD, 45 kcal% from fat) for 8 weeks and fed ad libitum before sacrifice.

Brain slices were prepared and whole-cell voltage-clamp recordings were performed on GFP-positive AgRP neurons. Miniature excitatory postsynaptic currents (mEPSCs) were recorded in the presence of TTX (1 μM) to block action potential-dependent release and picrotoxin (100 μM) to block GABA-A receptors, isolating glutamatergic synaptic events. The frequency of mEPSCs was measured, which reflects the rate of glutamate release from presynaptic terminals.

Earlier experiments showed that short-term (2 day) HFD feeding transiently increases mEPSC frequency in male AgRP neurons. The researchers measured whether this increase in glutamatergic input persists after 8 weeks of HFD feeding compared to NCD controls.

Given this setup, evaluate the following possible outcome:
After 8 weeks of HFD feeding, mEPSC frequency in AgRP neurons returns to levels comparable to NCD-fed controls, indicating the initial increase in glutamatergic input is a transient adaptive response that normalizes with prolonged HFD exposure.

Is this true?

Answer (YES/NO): YES